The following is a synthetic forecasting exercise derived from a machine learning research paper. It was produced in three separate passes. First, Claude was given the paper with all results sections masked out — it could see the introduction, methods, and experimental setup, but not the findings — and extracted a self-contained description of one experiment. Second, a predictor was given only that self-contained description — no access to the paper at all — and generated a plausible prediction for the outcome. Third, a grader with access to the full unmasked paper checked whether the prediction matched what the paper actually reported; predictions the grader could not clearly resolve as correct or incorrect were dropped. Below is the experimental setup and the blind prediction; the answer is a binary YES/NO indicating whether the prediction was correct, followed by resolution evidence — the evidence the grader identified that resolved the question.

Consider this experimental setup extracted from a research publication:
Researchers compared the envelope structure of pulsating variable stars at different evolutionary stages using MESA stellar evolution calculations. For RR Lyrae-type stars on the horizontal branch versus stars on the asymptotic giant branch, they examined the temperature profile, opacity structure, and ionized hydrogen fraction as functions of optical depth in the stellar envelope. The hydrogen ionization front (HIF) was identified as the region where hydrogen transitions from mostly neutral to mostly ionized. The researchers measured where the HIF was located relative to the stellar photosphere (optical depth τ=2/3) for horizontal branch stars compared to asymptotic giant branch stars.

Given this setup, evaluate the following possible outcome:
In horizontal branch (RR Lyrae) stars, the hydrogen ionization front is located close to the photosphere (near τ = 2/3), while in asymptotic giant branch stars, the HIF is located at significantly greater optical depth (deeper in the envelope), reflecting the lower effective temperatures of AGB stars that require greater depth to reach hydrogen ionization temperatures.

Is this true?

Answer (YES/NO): YES